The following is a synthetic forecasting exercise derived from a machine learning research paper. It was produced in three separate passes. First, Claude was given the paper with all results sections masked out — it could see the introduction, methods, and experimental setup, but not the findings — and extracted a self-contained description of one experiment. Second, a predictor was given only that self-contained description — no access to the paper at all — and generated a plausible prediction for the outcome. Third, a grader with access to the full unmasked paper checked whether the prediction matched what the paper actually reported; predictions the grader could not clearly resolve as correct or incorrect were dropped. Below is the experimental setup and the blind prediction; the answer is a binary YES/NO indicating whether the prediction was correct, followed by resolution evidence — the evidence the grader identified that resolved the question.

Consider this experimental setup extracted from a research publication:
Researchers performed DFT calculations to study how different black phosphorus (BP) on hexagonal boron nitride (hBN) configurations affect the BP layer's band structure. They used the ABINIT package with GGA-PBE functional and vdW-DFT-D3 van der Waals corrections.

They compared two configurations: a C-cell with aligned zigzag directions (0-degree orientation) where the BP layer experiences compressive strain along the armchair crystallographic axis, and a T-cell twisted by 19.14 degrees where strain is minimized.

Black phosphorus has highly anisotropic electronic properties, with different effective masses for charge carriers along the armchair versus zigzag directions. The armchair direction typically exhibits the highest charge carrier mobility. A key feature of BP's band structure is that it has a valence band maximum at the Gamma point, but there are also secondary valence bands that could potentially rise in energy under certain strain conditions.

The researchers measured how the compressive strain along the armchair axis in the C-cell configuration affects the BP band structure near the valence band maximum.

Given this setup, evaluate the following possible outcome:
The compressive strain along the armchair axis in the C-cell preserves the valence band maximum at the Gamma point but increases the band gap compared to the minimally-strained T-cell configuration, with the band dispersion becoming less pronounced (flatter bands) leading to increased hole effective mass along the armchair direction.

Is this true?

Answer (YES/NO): NO